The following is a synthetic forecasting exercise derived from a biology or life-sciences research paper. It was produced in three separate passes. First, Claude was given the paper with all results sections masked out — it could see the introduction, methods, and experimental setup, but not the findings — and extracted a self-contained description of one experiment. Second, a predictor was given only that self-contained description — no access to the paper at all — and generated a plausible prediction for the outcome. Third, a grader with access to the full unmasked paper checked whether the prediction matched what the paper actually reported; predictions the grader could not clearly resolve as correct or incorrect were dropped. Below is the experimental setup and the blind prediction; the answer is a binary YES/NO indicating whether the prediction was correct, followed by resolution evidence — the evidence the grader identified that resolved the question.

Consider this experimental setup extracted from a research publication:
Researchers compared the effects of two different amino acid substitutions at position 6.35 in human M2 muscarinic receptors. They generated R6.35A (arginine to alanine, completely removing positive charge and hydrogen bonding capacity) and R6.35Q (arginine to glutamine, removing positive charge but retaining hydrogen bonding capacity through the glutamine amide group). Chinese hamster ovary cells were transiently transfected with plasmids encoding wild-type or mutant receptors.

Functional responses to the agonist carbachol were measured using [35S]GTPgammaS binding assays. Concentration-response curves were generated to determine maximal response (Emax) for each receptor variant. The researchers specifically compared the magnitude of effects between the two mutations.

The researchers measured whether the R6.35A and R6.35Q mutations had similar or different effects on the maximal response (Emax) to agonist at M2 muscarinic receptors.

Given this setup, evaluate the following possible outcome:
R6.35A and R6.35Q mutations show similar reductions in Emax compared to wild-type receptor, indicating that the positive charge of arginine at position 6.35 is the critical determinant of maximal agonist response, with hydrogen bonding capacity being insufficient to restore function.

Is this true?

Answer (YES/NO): NO